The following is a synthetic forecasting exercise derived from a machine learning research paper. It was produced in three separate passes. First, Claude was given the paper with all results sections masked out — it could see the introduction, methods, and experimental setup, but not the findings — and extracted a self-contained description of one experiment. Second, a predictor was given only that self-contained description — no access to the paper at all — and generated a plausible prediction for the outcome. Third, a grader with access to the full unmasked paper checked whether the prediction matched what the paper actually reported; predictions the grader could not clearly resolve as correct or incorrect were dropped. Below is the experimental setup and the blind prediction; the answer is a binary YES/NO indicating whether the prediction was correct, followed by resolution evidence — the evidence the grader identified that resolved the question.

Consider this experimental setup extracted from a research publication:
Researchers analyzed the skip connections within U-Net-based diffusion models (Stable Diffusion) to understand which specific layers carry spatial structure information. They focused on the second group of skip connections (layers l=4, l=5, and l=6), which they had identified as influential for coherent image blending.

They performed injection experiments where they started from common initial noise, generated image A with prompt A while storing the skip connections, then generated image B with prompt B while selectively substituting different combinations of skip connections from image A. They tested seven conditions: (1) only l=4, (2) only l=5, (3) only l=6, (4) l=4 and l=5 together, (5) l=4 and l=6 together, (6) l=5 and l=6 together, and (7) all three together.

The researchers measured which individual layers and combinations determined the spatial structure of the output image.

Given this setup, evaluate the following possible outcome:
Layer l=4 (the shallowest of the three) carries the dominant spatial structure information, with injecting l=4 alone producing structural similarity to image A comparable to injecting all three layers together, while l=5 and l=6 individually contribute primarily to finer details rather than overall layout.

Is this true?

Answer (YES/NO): NO